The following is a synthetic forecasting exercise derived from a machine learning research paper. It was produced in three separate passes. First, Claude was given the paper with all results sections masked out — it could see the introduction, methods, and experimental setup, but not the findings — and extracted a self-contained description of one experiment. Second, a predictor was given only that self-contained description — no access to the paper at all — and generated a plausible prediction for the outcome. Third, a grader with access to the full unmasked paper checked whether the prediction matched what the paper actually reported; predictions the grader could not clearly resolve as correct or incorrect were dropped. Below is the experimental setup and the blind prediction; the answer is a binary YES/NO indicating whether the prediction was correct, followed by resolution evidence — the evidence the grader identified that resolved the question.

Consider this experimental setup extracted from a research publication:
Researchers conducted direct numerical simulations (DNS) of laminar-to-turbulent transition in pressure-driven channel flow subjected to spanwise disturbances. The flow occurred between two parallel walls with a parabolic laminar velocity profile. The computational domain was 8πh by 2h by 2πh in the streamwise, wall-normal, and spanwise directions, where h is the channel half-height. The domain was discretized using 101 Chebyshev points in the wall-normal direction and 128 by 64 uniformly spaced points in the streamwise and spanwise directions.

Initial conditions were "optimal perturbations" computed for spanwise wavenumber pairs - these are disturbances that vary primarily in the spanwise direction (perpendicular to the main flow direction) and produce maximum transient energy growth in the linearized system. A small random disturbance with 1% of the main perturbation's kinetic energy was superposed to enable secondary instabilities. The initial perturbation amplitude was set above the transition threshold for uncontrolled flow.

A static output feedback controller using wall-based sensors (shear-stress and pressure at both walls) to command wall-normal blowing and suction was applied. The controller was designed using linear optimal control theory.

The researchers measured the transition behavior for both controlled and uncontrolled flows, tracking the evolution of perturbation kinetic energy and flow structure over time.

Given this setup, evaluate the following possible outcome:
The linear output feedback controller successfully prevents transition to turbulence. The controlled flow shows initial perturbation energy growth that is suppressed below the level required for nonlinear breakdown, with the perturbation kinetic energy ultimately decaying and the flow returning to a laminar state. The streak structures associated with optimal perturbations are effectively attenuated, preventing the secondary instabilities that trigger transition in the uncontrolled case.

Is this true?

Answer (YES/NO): NO